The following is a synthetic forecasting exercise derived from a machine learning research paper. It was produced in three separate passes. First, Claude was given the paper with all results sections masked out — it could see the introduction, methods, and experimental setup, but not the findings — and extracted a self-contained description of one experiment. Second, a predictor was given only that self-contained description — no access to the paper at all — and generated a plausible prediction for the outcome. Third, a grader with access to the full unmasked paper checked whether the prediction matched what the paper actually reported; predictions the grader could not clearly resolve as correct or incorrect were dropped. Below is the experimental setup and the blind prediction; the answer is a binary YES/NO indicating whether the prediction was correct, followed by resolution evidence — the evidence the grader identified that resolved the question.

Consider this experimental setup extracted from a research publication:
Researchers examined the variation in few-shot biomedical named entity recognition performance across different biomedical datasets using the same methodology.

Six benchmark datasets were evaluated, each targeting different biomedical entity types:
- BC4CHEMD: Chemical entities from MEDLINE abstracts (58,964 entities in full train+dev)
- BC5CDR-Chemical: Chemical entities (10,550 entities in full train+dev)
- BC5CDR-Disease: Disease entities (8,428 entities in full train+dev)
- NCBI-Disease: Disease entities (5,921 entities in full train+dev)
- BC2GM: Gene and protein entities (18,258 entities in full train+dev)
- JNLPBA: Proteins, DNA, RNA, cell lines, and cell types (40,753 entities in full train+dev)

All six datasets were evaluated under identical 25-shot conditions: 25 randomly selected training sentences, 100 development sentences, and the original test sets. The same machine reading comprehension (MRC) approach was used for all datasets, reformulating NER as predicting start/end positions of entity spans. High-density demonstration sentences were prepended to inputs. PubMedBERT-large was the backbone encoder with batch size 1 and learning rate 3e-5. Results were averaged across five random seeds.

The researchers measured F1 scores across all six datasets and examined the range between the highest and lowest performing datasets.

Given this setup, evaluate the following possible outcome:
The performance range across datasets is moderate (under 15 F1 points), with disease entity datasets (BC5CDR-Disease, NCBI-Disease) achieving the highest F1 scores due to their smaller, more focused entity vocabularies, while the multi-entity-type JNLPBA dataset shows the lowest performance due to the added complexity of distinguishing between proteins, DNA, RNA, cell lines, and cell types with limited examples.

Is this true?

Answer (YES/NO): NO